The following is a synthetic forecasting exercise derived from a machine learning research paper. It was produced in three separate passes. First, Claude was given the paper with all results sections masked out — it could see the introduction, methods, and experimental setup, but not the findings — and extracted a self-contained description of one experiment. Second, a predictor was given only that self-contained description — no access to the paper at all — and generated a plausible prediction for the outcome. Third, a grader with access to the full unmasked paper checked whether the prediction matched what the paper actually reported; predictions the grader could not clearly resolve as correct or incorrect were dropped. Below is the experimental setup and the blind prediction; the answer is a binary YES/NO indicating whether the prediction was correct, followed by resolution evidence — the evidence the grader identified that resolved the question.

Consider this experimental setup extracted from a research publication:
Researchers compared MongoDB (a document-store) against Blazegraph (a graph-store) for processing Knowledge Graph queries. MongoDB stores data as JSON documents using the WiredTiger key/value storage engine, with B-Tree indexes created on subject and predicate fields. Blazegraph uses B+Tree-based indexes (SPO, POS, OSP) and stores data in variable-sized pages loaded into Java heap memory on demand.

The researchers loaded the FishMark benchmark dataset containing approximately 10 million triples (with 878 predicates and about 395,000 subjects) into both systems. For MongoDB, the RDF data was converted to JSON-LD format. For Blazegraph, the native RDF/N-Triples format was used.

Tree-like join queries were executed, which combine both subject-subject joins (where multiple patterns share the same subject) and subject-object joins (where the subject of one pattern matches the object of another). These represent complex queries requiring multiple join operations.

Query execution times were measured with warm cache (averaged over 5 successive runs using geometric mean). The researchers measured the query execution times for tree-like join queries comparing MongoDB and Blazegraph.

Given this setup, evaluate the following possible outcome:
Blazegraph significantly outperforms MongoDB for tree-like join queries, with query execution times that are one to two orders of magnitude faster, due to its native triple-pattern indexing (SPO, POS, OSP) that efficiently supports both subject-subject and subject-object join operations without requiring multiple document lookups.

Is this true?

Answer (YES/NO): NO